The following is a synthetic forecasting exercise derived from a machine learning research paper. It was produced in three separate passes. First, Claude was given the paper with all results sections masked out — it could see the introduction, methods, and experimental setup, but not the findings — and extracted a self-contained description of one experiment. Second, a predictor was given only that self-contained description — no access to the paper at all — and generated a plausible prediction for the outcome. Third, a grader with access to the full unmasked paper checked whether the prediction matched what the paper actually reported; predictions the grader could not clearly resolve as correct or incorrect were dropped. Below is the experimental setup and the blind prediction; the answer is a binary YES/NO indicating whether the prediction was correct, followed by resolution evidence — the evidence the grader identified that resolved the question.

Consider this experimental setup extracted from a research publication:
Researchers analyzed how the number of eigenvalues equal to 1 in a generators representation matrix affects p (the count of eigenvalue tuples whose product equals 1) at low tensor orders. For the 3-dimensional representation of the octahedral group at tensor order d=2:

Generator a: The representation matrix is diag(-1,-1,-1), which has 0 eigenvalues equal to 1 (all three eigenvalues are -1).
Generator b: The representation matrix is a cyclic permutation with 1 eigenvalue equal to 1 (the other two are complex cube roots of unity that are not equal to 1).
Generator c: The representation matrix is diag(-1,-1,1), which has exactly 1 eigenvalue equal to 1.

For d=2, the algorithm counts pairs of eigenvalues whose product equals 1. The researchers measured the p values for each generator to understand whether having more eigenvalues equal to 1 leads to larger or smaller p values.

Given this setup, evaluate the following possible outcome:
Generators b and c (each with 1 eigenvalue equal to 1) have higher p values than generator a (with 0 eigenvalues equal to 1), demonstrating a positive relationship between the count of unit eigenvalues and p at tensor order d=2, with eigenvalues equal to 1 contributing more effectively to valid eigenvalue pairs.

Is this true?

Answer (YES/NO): NO